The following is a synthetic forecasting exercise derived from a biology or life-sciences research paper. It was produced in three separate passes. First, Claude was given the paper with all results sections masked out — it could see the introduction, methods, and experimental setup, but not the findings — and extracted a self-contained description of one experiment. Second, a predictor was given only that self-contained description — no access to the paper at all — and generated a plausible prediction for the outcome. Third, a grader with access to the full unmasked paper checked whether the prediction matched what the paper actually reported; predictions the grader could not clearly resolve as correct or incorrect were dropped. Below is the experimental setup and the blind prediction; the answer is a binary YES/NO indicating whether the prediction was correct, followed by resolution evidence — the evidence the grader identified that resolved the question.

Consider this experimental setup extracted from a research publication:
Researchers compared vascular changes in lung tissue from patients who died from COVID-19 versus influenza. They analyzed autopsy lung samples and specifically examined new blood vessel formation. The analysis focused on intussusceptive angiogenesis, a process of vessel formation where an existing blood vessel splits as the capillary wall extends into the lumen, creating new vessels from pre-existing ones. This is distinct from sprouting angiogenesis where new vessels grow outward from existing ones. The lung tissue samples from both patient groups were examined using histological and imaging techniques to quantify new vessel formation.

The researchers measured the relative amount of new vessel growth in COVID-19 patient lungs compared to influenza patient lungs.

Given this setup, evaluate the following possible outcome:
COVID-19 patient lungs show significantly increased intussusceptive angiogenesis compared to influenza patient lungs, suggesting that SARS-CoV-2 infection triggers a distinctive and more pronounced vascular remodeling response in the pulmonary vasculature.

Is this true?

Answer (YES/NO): YES